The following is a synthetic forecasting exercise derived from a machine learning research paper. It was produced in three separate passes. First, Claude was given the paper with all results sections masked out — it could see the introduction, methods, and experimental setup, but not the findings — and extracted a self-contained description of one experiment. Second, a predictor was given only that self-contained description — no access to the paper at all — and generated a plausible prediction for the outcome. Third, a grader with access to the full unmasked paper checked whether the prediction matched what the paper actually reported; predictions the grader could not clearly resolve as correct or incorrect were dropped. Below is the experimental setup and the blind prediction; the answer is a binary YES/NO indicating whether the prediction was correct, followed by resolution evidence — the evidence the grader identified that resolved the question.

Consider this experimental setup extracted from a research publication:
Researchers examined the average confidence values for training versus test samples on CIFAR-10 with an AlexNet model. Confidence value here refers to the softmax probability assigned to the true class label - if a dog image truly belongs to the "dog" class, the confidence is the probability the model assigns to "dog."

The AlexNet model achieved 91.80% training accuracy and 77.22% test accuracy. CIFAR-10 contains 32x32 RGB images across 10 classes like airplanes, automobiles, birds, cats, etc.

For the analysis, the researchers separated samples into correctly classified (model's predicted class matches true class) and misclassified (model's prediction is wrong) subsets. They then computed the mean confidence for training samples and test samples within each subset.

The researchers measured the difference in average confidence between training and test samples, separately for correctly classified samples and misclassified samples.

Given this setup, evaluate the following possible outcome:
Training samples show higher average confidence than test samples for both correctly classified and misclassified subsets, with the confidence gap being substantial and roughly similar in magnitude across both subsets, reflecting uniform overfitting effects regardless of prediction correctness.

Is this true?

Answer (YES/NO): NO